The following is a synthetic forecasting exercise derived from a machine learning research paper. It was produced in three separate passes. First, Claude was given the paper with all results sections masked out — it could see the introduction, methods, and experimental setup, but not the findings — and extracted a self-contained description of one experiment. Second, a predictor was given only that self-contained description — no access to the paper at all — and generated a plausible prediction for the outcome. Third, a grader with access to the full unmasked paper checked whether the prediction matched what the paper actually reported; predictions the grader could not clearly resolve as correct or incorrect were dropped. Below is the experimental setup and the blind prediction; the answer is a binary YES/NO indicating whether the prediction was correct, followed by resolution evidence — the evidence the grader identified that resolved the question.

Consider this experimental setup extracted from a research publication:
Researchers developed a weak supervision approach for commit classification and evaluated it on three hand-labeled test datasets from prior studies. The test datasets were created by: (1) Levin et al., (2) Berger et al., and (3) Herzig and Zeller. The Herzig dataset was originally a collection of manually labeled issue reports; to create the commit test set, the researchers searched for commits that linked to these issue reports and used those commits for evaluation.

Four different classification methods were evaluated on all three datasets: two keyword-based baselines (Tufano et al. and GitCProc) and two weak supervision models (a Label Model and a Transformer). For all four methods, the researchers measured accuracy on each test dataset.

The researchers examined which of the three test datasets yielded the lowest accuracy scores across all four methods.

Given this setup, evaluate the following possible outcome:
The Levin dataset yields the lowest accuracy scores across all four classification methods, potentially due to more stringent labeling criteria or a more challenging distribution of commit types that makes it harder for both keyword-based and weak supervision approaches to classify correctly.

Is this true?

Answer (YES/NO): NO